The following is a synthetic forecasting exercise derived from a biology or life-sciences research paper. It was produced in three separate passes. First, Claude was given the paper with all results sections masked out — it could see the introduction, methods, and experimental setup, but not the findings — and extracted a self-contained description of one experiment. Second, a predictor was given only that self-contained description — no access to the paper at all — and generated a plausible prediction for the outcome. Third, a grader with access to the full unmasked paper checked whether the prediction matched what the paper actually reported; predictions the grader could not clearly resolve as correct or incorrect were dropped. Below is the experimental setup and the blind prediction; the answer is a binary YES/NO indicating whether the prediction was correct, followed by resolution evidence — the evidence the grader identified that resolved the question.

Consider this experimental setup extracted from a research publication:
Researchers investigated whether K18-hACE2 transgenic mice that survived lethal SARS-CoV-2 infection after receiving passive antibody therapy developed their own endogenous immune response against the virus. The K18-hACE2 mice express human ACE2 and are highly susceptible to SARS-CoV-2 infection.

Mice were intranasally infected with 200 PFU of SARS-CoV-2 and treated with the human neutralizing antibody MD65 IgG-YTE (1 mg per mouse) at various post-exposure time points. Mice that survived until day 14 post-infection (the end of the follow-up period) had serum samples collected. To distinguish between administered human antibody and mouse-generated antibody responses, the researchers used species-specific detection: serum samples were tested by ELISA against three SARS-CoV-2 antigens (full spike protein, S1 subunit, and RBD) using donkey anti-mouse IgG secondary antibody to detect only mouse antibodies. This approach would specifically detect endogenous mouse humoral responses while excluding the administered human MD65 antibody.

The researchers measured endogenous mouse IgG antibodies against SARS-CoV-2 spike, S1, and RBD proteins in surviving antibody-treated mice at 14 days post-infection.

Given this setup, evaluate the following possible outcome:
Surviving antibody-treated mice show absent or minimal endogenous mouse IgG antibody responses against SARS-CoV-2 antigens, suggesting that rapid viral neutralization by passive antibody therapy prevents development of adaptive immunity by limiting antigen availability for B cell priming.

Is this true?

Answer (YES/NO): NO